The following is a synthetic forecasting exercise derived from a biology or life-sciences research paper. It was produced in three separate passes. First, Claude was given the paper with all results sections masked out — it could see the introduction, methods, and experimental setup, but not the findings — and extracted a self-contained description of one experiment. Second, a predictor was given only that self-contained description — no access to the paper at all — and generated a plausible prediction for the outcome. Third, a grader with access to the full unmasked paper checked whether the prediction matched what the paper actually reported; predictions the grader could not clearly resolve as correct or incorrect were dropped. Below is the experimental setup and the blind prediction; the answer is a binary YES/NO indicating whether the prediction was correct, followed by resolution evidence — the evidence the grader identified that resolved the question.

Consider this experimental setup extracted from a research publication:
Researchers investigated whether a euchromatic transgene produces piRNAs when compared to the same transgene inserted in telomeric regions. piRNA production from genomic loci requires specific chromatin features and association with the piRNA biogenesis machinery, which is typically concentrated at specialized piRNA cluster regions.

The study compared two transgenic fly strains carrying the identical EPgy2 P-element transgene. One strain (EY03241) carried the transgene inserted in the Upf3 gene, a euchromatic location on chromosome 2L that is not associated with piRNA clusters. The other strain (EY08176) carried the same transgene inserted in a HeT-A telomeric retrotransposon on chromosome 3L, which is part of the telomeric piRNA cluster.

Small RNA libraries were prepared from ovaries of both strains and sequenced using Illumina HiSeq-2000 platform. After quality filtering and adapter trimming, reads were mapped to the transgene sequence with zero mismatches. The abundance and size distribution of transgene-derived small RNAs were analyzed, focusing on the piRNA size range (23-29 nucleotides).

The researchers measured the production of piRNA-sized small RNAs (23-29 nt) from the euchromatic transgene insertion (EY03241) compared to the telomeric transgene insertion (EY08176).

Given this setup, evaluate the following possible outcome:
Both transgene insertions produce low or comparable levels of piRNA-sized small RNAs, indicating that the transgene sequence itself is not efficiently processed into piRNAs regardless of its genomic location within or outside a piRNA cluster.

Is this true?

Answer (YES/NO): NO